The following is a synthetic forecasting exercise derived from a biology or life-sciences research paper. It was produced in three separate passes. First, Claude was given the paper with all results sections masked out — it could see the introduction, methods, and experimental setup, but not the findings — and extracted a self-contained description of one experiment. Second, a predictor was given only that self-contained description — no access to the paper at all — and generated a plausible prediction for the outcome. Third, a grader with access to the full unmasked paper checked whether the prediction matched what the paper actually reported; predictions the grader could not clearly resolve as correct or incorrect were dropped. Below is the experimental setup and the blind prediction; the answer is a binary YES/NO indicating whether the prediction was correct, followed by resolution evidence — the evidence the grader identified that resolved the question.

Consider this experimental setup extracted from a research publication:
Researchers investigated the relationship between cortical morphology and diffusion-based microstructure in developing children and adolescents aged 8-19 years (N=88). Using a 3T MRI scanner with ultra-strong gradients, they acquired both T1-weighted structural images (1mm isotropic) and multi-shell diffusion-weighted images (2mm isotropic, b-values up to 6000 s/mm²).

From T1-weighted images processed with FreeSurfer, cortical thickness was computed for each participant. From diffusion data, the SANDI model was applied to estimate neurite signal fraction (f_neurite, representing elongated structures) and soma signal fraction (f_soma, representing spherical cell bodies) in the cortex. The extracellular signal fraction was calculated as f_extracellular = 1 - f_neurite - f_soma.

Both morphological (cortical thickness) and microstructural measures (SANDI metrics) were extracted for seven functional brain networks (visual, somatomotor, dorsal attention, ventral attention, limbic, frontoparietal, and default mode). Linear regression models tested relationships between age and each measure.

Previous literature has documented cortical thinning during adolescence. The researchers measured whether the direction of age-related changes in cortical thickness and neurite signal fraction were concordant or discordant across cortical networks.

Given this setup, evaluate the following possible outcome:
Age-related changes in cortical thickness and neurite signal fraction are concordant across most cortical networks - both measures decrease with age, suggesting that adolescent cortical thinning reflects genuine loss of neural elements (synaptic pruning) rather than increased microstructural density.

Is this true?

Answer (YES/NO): NO